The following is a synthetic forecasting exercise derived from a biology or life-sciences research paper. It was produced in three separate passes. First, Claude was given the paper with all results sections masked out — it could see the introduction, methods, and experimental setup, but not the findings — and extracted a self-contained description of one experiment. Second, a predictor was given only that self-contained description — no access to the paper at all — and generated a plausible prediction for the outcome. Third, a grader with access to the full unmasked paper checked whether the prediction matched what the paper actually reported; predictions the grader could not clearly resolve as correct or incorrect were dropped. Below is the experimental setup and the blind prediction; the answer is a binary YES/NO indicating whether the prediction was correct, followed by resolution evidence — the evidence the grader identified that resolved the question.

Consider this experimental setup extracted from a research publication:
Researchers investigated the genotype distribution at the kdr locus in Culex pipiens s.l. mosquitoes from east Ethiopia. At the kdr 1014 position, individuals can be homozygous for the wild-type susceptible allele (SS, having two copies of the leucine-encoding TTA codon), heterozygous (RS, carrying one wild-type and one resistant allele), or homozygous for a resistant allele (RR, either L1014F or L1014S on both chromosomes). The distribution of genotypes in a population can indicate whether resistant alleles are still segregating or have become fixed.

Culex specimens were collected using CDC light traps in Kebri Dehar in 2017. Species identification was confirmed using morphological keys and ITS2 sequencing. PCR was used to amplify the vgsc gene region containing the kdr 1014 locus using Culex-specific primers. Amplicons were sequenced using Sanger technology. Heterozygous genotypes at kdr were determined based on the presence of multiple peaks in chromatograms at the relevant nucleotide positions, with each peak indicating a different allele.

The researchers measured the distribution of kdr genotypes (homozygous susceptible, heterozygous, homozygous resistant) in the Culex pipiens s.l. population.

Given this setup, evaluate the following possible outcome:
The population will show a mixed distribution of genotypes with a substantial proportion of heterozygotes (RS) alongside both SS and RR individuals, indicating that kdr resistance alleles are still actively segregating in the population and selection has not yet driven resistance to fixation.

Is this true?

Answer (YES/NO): NO